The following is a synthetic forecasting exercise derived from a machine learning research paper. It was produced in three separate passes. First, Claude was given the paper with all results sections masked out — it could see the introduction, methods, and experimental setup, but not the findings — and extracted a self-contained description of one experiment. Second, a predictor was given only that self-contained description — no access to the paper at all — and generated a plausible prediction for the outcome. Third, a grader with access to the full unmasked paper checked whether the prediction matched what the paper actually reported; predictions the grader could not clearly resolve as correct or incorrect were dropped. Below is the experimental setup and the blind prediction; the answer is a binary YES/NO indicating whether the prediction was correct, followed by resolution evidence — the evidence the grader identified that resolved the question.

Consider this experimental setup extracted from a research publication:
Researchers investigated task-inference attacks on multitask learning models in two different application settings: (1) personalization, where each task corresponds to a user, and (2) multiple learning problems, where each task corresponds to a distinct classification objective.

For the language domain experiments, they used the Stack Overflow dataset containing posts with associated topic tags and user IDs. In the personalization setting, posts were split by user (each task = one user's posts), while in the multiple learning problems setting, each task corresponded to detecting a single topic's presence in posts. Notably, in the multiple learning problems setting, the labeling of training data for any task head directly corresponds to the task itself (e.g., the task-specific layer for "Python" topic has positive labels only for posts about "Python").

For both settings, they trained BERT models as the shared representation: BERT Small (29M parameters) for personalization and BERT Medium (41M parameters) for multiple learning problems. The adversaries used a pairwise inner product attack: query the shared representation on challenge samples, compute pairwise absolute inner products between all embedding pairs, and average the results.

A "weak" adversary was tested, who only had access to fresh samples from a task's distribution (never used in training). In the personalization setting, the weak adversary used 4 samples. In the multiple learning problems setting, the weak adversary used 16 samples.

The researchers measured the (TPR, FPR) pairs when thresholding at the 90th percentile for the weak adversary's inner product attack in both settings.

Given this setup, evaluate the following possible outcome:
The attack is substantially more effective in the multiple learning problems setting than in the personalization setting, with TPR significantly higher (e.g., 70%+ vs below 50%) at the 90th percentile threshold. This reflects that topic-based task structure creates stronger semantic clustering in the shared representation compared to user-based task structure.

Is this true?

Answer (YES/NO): NO